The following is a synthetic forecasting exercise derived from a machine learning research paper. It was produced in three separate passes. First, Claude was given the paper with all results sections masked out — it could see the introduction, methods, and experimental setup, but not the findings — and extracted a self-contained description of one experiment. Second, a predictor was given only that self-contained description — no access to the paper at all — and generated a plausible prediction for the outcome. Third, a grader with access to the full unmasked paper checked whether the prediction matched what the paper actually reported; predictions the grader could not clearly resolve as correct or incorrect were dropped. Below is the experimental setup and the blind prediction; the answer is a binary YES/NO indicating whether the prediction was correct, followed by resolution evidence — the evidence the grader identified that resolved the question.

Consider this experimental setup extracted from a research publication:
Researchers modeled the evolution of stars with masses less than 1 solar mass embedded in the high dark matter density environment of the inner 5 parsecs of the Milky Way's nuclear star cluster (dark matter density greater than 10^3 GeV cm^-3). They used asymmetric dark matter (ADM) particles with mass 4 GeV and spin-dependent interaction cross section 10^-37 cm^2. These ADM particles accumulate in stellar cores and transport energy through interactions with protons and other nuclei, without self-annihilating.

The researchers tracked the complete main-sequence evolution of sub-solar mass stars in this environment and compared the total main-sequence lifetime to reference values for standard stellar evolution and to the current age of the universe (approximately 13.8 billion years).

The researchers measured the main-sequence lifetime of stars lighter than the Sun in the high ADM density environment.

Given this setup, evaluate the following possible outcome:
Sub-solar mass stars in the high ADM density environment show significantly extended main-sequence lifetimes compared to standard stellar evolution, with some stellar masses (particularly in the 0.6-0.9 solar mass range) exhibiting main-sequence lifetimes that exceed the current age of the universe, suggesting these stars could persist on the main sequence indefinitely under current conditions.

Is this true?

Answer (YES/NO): NO